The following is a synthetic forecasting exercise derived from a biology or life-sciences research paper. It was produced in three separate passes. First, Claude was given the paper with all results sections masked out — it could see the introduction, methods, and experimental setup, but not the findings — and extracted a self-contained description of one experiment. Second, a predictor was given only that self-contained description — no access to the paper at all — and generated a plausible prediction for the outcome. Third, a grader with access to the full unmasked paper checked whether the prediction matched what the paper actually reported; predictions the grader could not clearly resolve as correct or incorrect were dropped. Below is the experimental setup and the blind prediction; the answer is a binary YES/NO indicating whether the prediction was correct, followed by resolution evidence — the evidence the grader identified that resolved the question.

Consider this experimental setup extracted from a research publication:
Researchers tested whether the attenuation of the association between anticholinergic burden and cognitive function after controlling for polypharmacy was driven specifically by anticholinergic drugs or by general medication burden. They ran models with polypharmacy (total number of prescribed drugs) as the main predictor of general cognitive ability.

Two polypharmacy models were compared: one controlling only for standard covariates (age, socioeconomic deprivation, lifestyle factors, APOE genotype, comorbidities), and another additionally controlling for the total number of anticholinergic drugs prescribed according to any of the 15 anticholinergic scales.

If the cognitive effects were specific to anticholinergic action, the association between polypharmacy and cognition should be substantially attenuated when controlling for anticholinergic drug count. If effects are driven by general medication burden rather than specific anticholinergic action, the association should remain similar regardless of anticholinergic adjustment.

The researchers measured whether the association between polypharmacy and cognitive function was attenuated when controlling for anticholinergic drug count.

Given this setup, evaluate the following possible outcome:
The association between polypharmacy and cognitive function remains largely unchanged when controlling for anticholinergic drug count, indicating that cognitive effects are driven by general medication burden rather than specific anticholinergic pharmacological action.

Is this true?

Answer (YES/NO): YES